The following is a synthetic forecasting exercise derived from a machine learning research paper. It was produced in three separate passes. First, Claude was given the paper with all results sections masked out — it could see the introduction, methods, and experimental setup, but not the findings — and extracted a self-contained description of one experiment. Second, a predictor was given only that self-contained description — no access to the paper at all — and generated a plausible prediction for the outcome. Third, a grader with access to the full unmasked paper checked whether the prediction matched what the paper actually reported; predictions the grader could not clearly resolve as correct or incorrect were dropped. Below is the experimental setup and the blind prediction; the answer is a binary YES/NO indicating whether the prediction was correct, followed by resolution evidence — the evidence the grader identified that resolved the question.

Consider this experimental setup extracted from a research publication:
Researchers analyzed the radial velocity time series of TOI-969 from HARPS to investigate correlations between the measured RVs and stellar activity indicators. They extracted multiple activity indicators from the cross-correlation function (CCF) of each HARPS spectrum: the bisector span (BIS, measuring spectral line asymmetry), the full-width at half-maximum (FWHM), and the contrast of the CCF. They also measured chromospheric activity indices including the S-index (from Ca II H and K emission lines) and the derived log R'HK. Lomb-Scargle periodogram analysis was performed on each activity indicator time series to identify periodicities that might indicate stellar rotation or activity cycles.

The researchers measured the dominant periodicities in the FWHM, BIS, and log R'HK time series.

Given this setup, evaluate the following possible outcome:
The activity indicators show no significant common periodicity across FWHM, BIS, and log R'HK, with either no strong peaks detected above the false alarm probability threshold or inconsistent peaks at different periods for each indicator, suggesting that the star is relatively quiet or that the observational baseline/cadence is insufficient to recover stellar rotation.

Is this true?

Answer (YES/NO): NO